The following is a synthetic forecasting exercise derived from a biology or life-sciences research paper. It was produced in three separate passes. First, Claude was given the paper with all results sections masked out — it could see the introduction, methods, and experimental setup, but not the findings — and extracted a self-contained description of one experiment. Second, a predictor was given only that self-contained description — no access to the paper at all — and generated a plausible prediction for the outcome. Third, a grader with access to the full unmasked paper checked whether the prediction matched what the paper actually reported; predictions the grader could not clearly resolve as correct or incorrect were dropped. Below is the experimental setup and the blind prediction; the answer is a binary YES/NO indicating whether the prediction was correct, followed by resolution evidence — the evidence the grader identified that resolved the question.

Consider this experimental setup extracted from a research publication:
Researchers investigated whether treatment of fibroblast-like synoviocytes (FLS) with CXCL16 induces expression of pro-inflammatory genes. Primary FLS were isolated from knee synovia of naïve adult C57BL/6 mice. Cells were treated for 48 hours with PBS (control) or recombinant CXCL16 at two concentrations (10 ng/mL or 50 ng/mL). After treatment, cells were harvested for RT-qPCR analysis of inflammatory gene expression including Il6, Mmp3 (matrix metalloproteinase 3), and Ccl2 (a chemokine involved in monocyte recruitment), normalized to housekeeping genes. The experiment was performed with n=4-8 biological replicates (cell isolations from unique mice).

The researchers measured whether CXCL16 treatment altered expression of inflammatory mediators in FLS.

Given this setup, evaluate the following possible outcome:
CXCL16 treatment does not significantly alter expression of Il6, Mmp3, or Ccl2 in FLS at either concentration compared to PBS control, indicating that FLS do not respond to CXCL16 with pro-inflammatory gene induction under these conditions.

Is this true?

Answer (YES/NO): NO